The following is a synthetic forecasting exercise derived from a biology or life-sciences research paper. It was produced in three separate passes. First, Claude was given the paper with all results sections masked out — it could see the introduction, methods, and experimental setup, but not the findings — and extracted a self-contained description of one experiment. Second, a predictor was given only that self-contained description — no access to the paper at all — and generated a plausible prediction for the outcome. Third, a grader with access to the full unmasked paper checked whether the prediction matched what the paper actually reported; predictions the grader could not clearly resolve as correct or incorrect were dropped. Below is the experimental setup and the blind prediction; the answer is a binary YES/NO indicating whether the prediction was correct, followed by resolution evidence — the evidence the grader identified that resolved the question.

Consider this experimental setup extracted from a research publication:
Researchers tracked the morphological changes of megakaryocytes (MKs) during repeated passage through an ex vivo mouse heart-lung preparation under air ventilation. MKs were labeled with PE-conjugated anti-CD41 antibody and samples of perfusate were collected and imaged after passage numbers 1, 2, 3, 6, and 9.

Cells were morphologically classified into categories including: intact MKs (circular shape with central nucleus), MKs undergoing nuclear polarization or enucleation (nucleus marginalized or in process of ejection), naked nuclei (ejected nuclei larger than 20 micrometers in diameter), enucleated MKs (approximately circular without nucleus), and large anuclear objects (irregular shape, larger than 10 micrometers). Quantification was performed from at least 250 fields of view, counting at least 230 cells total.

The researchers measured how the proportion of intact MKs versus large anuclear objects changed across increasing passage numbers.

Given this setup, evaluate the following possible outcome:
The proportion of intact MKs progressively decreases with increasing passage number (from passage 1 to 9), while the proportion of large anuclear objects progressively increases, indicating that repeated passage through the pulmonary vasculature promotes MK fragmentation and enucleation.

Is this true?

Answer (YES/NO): YES